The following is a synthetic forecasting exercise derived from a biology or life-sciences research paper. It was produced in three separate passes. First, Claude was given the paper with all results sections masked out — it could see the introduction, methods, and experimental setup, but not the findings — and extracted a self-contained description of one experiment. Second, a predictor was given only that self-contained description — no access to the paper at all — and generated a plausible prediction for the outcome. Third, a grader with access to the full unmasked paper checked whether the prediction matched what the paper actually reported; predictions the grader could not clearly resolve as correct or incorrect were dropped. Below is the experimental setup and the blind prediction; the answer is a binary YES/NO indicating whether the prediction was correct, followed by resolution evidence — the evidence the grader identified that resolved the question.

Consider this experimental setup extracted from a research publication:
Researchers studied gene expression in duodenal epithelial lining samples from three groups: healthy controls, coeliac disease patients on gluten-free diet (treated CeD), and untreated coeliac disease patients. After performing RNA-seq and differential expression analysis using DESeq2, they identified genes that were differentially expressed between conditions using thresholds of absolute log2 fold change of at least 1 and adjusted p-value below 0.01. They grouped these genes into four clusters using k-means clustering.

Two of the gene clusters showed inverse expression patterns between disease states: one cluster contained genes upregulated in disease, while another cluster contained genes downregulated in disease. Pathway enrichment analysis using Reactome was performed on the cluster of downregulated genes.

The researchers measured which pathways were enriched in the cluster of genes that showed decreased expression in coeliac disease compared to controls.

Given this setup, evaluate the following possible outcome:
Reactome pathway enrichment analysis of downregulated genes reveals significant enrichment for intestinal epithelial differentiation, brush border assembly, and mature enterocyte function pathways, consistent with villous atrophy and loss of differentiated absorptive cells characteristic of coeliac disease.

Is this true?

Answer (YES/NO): NO